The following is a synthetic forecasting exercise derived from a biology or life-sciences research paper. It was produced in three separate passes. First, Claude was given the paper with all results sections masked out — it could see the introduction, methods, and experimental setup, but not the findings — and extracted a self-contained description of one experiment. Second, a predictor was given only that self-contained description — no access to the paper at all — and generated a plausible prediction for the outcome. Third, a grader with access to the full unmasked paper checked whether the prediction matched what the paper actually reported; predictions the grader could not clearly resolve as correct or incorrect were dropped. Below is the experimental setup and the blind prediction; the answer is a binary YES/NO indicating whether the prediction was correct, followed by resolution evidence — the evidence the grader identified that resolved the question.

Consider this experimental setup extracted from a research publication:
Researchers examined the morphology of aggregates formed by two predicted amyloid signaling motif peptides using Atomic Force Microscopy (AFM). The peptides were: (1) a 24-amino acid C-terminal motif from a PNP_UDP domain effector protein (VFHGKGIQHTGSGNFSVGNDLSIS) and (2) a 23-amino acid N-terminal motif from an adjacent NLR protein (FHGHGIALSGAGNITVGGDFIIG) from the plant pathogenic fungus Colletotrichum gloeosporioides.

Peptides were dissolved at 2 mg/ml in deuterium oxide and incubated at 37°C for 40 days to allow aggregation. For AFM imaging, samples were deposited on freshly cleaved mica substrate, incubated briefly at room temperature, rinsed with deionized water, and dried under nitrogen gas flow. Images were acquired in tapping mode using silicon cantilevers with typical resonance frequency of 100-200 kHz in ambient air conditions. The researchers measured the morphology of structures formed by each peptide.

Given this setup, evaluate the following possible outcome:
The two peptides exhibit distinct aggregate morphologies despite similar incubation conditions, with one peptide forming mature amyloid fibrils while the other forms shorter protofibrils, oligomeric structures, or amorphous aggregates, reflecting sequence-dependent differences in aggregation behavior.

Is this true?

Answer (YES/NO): NO